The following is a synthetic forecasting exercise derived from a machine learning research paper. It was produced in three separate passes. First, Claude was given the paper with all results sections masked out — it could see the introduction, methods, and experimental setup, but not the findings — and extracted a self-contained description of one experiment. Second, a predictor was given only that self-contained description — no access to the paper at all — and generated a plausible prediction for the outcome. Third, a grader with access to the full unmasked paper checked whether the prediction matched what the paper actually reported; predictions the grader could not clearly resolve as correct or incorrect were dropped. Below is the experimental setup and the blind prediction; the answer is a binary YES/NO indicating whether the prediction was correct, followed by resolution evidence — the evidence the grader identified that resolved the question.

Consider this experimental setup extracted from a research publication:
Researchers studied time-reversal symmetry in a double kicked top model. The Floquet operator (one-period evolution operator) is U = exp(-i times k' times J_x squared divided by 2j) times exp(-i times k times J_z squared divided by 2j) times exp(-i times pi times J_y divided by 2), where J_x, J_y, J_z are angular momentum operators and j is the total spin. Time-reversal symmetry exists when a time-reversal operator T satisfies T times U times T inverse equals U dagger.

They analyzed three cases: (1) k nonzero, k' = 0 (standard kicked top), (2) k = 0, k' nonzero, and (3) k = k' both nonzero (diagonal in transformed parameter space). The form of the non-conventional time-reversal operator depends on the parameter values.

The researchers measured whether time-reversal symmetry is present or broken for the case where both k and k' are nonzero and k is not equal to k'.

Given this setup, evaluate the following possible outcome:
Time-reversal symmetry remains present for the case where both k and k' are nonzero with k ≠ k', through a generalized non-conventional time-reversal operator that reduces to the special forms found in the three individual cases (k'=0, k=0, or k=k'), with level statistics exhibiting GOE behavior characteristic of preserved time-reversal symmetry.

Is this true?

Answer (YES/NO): NO